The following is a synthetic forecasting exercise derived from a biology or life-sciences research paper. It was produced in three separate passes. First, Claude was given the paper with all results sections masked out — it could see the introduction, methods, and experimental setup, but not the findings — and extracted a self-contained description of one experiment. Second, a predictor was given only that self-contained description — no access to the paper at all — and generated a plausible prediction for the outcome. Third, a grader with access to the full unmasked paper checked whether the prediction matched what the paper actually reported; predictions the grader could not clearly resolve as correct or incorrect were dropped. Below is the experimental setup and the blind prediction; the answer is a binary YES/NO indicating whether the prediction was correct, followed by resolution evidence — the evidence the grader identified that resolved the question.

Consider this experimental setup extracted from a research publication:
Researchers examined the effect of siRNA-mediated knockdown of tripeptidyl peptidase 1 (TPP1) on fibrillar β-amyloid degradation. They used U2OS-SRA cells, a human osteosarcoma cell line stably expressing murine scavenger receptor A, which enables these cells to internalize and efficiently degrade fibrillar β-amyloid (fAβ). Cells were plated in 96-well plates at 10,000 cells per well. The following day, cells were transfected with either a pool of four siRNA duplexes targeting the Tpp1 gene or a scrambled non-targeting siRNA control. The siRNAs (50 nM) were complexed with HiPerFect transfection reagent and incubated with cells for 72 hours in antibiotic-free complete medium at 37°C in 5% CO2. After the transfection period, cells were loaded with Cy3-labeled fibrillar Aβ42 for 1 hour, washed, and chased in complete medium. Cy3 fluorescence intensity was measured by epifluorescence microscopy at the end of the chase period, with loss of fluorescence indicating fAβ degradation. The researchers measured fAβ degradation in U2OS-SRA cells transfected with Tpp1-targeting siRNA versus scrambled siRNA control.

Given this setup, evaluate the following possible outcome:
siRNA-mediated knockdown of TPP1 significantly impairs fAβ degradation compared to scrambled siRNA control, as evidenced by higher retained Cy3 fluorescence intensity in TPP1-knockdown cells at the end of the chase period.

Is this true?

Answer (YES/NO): YES